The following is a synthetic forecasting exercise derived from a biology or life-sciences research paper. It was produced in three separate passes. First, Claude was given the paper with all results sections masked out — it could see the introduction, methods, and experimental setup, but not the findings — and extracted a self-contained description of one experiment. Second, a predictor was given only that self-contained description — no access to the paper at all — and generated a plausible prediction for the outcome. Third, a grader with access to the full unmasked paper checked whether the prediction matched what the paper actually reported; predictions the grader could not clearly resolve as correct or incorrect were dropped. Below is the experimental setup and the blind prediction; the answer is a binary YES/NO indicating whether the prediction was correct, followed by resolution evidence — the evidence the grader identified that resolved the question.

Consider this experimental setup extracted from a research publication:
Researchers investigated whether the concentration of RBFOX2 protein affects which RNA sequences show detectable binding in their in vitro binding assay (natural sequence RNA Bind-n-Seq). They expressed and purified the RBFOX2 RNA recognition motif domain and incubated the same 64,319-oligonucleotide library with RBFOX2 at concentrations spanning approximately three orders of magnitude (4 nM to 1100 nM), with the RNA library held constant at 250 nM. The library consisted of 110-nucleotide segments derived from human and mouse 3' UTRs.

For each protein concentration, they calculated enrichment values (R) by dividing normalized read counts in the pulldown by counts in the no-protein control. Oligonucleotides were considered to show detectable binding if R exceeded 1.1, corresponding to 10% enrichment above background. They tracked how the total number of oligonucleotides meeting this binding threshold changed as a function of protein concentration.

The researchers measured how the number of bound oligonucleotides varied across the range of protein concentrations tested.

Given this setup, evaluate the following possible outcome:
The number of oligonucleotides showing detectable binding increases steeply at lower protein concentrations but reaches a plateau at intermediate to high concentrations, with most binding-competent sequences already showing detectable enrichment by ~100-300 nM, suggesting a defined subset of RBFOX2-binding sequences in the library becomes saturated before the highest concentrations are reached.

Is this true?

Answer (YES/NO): NO